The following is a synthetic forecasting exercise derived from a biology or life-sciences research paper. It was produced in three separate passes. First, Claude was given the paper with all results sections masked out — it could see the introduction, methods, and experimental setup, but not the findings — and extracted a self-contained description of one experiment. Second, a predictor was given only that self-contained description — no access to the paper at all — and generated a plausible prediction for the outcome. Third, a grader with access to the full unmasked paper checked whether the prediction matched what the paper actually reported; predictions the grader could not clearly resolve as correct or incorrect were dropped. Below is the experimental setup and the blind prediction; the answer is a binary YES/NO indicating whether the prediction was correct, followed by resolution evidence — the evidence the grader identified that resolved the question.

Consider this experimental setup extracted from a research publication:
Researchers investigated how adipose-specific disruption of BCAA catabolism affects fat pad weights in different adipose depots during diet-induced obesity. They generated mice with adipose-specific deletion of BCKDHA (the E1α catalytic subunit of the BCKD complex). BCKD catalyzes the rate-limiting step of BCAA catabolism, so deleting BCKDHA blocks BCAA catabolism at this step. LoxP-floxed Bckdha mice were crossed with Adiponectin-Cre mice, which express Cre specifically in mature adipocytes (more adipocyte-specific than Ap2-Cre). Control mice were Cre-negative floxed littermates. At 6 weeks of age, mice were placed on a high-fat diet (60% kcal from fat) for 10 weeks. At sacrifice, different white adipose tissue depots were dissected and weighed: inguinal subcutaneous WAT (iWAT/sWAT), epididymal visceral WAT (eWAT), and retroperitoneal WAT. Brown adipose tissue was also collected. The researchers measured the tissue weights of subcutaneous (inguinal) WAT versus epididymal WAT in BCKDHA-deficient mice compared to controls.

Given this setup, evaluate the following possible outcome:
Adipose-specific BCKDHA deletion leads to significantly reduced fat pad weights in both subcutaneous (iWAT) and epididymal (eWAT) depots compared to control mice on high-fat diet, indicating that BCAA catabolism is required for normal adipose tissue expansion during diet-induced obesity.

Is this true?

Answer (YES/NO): NO